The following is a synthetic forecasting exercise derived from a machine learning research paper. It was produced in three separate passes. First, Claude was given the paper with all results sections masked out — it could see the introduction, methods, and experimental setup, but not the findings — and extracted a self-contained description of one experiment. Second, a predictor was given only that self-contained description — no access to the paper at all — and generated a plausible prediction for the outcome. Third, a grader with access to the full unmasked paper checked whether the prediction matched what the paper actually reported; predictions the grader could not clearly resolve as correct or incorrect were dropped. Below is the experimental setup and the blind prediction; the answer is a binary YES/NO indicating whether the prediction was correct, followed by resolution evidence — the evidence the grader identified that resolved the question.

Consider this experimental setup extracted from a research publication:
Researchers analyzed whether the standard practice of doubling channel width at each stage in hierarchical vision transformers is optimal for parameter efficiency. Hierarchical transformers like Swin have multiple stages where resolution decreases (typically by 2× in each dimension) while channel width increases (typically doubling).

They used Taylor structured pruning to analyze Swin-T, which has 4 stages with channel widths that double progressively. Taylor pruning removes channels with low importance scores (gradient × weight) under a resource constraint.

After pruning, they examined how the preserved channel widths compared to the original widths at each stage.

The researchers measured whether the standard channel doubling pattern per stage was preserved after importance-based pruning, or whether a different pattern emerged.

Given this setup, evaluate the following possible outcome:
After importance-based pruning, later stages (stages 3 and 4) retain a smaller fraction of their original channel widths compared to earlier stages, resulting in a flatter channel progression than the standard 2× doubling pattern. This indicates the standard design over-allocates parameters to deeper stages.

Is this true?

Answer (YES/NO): YES